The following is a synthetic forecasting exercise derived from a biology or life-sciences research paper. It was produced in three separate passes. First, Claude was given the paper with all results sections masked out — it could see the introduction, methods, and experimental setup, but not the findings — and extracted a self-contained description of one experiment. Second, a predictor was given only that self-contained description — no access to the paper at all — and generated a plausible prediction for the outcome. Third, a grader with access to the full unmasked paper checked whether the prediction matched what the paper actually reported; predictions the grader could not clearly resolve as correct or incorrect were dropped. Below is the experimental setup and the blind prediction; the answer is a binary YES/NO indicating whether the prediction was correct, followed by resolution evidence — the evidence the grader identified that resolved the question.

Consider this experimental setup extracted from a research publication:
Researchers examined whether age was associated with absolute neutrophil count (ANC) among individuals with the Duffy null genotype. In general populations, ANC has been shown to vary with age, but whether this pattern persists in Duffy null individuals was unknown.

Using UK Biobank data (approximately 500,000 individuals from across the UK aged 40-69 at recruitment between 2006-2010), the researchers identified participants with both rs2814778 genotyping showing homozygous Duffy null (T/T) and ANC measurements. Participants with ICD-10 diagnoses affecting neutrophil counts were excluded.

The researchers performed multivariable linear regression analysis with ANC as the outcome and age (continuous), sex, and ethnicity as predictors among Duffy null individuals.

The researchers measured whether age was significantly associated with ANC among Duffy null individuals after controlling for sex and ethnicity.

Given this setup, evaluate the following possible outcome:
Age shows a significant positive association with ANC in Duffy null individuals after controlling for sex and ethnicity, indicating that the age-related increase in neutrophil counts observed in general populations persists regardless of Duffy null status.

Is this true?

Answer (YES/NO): NO